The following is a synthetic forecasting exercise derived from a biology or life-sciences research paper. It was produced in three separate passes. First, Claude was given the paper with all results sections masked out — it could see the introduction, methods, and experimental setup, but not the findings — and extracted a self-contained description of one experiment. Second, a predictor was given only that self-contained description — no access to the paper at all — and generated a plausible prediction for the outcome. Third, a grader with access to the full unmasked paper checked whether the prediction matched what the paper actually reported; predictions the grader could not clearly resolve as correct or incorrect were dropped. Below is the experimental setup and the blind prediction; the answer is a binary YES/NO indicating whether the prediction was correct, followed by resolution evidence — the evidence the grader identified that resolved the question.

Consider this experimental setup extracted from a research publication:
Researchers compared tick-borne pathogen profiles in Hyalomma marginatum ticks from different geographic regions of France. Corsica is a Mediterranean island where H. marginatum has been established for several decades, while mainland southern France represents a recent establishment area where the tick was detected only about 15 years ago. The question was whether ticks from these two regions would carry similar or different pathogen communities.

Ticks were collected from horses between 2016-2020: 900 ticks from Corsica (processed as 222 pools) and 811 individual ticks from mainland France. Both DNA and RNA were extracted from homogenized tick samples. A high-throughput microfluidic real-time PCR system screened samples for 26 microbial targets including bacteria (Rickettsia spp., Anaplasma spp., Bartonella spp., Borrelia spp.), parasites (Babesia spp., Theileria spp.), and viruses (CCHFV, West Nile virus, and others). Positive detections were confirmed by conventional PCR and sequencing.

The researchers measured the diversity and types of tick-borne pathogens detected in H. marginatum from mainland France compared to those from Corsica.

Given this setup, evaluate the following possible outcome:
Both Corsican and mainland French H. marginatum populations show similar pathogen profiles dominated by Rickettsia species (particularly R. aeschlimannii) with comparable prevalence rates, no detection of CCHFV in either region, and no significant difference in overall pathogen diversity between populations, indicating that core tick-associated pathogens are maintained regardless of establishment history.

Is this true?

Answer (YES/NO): NO